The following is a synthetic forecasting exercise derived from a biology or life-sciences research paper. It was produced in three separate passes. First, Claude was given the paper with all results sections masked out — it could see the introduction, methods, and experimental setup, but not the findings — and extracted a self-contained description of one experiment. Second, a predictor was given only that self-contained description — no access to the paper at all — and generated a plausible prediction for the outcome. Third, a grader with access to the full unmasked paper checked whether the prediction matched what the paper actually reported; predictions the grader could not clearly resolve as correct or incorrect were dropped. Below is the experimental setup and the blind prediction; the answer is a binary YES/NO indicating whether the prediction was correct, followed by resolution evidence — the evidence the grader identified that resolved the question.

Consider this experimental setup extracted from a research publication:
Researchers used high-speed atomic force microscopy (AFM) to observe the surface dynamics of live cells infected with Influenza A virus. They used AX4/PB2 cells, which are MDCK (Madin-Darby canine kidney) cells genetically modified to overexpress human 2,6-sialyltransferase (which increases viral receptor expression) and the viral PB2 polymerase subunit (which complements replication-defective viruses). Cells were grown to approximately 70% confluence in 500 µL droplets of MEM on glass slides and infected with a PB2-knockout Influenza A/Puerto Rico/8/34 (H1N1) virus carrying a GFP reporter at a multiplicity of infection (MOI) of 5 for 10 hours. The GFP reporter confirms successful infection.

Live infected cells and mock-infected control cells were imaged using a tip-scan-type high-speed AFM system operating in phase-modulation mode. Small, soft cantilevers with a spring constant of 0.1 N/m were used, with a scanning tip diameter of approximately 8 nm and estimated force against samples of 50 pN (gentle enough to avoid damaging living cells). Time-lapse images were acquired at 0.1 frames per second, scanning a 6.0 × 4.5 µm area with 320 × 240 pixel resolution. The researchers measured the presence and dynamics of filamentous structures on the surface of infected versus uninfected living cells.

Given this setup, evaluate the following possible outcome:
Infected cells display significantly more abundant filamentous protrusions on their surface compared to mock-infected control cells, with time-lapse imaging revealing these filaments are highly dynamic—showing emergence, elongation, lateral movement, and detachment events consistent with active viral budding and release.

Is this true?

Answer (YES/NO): NO